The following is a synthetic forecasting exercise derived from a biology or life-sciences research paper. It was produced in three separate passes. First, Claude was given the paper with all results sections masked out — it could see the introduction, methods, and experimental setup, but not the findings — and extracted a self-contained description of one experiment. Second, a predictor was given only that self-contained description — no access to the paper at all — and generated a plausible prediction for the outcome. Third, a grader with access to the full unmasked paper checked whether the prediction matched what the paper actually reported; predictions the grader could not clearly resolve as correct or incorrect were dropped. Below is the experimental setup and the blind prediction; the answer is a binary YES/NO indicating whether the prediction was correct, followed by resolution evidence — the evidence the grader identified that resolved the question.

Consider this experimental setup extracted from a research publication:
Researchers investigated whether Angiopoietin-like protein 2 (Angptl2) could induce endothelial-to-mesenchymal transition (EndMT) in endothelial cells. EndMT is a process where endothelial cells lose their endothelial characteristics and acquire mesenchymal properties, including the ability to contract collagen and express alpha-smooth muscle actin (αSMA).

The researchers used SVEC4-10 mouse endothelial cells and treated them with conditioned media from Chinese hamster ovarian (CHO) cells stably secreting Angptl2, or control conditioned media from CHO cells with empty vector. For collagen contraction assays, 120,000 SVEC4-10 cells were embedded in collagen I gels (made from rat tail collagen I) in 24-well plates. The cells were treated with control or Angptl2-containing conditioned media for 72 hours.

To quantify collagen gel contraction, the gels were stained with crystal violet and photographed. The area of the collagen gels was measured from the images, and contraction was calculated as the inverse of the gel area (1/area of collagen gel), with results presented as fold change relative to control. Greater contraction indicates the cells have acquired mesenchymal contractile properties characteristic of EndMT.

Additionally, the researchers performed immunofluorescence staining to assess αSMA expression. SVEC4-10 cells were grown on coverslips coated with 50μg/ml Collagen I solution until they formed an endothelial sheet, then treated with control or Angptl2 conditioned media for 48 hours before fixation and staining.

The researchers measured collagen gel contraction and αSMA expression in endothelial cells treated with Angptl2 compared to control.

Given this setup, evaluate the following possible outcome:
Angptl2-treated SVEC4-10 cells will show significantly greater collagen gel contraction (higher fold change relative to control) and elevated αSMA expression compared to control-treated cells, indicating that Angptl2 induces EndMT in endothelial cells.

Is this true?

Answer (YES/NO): YES